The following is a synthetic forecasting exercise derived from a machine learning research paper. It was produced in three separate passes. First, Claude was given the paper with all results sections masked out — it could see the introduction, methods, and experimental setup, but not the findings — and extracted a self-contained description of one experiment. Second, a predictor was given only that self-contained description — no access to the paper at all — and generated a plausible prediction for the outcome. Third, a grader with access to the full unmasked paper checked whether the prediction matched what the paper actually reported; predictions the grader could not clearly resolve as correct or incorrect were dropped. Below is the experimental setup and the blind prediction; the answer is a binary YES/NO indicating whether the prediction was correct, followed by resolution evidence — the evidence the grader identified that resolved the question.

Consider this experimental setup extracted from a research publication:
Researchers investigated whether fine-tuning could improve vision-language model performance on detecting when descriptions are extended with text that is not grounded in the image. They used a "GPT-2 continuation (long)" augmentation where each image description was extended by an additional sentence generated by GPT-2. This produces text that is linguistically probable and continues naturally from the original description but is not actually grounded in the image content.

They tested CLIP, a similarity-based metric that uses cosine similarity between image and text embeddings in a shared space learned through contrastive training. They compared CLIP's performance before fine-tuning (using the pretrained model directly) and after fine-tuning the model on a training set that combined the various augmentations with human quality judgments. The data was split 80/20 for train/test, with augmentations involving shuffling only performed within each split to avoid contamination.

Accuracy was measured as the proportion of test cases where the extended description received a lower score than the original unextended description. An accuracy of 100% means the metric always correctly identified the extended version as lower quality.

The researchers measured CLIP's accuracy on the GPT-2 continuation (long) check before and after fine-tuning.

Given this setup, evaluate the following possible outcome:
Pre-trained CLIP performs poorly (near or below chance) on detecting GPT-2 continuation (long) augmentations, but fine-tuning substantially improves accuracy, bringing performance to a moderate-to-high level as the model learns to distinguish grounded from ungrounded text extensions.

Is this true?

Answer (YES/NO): NO